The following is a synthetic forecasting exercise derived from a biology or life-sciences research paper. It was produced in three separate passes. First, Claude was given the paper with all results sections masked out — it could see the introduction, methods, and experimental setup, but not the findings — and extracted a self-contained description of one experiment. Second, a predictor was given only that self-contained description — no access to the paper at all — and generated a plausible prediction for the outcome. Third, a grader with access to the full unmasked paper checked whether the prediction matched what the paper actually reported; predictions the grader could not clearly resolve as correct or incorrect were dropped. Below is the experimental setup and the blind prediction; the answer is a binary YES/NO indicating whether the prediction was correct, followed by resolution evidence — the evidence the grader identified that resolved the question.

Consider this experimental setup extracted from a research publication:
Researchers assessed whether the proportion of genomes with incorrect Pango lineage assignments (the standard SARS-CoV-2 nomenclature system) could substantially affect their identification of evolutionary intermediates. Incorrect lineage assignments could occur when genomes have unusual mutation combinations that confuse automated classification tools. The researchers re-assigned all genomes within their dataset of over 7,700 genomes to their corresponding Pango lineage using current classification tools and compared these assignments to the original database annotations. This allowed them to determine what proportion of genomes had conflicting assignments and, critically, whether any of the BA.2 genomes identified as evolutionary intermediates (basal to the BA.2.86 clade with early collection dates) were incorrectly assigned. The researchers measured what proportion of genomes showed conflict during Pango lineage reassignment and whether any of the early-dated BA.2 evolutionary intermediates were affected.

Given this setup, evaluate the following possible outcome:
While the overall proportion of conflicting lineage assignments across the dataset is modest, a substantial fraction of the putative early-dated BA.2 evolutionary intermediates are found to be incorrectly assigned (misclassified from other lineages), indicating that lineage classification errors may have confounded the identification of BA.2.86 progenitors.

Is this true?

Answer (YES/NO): NO